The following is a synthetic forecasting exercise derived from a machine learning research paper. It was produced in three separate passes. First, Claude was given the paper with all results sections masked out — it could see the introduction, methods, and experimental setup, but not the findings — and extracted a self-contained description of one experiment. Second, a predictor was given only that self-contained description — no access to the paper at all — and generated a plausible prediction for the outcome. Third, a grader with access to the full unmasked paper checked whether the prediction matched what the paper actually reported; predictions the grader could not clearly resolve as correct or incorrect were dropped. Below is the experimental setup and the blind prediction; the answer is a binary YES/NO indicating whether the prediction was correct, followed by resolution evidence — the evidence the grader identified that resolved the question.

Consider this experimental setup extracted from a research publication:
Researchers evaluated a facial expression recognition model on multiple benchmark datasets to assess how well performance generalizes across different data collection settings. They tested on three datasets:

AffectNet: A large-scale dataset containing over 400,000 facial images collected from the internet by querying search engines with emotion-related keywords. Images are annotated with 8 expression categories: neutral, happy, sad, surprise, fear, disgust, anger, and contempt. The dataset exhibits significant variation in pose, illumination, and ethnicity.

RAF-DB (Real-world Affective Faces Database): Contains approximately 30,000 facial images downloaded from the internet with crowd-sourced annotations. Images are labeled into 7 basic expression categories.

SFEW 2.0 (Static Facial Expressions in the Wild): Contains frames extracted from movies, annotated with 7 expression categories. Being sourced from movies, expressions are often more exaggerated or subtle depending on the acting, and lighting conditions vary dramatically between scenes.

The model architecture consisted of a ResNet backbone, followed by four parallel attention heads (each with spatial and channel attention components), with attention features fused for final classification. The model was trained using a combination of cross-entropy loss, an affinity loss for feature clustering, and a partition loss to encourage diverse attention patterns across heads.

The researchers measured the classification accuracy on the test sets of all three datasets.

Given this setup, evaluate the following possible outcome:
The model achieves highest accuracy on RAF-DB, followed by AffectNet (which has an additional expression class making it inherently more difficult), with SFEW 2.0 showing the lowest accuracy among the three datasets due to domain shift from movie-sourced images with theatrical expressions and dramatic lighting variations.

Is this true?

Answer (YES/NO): YES